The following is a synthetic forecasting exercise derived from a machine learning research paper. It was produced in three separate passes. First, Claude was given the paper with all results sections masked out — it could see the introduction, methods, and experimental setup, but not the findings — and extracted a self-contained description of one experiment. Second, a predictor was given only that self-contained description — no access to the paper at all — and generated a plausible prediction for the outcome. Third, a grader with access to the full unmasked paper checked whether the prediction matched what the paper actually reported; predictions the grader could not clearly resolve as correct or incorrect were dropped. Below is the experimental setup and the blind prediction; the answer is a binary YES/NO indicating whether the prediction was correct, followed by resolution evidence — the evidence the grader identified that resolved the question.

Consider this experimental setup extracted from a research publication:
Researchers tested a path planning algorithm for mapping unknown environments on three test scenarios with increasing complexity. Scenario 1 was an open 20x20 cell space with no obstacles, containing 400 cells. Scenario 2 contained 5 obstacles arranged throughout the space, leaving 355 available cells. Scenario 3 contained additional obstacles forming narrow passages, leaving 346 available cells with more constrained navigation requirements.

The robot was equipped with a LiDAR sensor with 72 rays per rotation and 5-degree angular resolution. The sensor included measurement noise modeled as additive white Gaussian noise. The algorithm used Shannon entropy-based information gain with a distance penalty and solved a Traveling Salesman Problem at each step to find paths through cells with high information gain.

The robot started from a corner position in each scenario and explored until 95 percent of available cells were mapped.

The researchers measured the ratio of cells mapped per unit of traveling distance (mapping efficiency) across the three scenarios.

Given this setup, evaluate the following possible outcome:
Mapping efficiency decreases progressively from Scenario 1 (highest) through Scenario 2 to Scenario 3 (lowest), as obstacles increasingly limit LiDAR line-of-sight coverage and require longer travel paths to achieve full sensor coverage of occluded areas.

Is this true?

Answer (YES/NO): YES